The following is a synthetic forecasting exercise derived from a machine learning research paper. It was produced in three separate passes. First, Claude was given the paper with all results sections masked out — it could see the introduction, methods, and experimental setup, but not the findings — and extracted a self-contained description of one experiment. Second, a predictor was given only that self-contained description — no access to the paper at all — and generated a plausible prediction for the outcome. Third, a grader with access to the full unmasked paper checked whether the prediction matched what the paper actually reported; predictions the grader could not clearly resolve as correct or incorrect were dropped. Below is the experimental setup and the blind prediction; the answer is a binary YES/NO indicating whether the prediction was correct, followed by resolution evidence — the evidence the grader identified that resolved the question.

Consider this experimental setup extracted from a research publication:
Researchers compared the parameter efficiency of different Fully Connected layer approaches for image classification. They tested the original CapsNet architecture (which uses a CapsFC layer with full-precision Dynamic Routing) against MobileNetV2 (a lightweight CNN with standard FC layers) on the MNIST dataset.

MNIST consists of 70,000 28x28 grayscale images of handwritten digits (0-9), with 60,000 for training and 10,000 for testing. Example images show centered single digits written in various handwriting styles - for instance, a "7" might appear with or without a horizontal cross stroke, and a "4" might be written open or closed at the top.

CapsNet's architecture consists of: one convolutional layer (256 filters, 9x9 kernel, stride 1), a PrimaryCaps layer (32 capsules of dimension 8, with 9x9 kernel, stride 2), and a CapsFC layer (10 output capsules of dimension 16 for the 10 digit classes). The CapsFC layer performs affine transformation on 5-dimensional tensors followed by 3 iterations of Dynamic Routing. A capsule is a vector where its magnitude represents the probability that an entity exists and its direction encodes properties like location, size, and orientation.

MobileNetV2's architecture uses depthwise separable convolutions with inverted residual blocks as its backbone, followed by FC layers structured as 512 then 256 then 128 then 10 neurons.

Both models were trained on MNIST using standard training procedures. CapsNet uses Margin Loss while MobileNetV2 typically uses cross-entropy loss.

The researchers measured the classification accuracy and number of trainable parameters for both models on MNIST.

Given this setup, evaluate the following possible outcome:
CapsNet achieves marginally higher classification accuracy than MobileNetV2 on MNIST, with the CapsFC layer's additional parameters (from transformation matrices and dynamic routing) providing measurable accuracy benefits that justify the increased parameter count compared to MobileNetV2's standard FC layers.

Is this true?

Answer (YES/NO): NO